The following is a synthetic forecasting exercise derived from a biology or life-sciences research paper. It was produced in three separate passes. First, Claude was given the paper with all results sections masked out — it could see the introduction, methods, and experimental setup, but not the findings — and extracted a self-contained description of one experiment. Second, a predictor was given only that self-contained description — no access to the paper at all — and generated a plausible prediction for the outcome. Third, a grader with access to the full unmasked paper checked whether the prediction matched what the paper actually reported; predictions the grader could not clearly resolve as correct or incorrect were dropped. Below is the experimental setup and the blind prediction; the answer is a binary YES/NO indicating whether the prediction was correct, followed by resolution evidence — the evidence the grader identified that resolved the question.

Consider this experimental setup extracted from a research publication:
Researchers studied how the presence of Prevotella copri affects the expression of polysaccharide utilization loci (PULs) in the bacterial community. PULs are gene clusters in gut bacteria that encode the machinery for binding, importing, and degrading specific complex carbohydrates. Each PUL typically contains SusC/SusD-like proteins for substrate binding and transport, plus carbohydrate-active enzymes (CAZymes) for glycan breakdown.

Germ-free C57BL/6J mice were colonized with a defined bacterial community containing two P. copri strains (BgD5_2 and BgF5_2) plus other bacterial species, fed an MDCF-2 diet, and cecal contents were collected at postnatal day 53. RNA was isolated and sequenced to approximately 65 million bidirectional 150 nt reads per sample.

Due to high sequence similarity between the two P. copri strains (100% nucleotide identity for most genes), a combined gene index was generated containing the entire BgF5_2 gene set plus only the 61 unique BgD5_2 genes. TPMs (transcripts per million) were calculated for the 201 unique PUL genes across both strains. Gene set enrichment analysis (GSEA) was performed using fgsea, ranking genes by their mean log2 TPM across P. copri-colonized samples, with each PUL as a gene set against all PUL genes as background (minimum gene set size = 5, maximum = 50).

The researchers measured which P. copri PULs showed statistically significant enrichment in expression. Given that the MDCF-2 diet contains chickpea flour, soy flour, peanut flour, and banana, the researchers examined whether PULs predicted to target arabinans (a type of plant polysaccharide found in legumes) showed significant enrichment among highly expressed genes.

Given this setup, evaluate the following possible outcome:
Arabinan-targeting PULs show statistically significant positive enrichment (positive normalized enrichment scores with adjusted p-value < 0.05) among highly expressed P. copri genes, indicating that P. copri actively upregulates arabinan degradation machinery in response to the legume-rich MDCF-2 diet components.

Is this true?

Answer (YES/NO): YES